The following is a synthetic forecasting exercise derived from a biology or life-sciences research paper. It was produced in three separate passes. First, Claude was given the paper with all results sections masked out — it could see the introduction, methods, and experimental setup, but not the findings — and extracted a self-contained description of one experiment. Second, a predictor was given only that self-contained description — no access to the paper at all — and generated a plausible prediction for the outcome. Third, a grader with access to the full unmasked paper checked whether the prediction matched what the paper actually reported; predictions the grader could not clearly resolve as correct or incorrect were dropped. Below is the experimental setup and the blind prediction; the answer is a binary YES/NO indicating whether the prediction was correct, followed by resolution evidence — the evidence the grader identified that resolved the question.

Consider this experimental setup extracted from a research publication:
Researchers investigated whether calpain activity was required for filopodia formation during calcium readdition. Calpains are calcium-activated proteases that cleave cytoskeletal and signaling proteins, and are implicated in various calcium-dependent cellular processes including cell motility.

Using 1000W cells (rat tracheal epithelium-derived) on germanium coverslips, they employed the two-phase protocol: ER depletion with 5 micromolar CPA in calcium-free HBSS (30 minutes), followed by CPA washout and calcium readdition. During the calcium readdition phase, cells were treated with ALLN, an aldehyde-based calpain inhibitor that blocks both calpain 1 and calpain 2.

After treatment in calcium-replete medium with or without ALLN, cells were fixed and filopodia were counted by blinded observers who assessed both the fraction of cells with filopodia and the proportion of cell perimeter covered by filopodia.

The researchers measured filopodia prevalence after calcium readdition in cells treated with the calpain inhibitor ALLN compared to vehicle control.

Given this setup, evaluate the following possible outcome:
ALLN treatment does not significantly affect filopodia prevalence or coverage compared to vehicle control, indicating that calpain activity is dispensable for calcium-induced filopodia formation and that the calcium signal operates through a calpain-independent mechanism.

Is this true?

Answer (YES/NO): NO